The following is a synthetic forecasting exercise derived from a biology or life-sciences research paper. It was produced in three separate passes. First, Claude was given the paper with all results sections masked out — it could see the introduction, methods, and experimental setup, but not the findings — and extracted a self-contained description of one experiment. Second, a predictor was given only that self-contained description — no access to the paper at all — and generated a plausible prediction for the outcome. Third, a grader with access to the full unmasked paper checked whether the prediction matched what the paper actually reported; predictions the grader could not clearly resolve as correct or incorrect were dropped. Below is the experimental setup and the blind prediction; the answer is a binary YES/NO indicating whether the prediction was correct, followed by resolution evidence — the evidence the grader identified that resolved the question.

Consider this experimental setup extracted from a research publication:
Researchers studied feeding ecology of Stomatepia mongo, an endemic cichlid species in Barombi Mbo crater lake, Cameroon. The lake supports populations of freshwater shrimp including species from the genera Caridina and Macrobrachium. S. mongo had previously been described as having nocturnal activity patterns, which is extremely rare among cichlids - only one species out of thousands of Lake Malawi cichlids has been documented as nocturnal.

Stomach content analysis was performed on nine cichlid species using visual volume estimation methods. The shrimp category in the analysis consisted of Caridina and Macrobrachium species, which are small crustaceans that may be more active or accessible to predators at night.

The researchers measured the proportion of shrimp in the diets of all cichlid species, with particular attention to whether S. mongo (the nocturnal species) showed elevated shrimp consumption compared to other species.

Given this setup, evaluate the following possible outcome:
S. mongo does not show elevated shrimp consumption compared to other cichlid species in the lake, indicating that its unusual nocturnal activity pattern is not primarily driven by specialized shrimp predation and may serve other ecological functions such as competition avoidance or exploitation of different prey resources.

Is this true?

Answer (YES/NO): NO